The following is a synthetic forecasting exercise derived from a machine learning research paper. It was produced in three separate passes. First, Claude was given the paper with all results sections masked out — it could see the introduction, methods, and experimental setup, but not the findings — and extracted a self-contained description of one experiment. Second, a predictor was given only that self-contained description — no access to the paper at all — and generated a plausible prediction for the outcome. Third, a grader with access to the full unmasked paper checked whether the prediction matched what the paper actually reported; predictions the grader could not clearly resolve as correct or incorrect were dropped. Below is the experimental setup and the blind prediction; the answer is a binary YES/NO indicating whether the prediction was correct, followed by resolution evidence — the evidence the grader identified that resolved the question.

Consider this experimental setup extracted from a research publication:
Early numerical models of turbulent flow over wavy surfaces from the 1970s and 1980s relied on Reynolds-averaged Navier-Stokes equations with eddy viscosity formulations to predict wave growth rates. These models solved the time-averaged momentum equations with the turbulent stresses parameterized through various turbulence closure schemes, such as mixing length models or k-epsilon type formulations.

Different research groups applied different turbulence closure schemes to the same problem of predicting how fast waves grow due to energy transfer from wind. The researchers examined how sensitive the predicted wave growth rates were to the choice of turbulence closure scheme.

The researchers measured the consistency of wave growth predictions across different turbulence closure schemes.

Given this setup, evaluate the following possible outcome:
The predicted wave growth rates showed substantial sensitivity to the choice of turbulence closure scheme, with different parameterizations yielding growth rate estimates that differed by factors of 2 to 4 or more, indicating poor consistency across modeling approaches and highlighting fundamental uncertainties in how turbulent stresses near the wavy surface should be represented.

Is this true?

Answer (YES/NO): NO